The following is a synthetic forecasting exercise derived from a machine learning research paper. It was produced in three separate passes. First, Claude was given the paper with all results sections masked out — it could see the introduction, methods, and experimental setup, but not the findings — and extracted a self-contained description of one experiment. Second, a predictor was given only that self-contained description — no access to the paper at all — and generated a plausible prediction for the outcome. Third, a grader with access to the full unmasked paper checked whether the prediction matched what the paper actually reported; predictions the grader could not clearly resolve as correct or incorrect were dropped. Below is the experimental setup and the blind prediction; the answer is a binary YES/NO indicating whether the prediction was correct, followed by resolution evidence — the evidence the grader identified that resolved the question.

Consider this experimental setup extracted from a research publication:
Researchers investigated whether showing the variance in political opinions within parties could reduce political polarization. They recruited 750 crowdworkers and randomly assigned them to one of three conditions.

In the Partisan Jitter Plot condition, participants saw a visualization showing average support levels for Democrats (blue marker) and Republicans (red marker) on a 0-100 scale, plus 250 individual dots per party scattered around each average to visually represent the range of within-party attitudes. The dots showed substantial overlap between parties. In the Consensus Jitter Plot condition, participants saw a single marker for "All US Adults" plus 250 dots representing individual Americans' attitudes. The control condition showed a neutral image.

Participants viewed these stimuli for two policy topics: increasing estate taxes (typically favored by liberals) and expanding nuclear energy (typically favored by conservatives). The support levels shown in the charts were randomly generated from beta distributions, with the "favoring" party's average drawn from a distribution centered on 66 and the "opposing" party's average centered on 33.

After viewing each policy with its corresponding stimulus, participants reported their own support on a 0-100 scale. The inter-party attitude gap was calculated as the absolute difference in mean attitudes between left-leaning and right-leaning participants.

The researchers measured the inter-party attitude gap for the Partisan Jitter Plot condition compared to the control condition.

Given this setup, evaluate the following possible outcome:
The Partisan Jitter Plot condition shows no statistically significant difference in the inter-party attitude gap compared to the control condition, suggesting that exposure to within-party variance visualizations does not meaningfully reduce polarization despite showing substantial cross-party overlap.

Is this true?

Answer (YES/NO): NO